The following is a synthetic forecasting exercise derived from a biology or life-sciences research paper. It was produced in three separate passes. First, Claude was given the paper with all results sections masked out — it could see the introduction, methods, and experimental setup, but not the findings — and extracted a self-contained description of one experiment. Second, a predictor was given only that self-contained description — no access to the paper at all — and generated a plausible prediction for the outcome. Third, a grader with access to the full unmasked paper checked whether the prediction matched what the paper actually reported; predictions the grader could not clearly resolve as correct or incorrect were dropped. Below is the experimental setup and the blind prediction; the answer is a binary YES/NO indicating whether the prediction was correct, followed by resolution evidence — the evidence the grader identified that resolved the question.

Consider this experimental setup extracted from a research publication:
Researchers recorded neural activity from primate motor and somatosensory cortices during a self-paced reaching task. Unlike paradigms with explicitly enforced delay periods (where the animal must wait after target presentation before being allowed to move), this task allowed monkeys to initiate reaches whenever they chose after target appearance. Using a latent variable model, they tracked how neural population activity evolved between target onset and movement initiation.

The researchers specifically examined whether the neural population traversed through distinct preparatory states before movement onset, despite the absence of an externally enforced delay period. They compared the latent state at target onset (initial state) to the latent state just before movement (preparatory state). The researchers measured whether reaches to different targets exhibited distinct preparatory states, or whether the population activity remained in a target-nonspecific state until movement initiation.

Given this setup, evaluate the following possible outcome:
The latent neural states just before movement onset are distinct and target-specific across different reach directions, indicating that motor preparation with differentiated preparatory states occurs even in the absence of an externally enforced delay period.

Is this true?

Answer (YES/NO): YES